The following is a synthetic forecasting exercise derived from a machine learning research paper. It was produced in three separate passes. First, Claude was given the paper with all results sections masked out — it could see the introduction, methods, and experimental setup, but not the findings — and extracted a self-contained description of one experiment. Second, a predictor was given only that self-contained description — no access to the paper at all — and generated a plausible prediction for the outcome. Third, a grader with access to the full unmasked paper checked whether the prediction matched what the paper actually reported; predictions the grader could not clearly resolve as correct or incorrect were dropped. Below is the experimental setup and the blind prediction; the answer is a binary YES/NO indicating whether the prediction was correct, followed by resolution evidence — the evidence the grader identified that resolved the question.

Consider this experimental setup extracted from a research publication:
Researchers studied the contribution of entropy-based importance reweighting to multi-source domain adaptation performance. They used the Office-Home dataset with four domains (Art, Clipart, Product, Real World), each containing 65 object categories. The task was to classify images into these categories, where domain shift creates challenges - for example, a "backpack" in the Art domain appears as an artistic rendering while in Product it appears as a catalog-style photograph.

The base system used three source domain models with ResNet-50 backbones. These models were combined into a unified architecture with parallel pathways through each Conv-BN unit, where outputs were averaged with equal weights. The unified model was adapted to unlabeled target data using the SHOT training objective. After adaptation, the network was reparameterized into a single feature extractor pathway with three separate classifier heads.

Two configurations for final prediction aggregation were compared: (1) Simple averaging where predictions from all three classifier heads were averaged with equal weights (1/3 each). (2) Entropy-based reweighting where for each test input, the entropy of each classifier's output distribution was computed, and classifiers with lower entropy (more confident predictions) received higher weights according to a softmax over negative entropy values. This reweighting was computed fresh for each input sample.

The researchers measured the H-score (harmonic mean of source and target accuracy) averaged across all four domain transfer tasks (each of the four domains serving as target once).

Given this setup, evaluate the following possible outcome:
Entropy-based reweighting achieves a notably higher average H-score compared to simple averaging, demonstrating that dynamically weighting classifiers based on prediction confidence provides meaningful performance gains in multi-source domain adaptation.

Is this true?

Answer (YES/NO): YES